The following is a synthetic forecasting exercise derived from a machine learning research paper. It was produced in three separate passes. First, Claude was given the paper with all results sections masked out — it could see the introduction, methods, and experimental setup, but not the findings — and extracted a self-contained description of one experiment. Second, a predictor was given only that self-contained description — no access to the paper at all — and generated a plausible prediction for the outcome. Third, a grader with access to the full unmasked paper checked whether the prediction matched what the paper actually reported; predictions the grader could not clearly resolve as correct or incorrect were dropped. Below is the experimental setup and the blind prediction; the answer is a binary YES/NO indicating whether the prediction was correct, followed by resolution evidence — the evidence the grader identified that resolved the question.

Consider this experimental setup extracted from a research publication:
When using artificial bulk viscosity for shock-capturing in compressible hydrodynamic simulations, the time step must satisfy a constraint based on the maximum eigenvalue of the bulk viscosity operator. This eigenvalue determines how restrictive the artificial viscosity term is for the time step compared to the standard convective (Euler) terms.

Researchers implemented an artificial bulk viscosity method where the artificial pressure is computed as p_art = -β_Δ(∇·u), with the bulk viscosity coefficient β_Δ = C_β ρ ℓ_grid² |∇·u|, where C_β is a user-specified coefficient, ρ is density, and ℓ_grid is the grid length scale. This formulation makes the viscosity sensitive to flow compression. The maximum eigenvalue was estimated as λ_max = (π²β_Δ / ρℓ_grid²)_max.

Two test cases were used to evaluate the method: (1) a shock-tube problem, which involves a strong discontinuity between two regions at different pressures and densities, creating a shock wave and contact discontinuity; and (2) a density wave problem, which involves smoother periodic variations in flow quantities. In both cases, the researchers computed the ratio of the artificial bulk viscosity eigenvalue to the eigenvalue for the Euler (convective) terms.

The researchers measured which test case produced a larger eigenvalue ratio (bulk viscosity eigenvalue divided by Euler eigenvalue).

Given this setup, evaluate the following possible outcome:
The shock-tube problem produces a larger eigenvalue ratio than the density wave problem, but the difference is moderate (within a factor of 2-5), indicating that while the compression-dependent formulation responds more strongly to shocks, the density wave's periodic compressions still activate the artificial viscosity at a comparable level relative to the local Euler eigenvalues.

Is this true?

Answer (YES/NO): NO